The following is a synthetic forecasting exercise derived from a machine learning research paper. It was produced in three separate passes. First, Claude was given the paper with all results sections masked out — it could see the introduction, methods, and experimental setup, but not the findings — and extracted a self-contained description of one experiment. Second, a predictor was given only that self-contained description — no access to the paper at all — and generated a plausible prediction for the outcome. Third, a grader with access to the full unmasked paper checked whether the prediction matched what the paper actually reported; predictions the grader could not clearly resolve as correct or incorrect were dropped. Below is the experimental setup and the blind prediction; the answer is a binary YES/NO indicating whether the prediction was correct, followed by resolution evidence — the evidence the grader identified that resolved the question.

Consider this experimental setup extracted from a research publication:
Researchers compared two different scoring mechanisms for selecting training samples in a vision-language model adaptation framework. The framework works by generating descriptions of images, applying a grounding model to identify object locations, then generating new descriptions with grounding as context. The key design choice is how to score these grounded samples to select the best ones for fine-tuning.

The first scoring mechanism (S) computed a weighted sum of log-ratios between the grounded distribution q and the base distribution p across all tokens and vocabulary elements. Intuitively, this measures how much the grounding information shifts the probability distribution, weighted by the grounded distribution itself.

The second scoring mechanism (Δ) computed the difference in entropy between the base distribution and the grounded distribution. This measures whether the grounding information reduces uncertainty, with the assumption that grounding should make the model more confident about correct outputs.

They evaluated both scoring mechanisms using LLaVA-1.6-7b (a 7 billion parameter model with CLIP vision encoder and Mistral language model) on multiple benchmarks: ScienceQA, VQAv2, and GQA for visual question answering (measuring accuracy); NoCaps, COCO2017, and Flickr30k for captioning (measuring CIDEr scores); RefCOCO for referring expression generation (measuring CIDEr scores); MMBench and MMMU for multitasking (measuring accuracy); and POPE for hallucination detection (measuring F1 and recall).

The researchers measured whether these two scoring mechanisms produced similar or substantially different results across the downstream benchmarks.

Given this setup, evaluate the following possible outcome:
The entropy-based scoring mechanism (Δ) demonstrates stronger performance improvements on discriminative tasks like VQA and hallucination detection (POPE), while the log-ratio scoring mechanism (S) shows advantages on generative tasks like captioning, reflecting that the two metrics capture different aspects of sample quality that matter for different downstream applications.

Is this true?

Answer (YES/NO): NO